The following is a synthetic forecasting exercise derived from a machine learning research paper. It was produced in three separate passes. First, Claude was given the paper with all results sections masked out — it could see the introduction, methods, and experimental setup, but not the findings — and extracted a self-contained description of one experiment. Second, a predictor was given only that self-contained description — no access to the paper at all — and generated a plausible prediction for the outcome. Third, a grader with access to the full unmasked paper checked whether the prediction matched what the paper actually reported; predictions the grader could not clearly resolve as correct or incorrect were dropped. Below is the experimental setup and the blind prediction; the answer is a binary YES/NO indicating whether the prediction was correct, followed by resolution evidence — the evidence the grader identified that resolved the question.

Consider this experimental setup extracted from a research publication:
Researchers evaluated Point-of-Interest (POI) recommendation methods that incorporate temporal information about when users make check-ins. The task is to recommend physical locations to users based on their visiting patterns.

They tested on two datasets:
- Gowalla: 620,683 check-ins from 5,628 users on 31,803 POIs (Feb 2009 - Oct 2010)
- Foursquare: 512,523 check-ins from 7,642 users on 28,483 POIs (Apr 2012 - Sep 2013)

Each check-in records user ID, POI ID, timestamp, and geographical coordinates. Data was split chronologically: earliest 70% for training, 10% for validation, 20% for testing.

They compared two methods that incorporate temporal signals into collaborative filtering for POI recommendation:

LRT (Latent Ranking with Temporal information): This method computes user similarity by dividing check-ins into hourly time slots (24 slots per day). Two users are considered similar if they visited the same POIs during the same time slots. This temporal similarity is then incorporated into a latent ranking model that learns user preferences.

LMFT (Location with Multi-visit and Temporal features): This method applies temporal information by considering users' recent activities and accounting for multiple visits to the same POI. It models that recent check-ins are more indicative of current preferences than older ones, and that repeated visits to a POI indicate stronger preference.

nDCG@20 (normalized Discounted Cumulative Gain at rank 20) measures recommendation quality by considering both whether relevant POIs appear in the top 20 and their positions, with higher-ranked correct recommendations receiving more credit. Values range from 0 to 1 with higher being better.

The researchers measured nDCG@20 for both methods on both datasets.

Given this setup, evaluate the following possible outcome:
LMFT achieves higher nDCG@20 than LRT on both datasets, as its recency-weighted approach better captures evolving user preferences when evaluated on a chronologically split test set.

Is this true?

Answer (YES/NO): YES